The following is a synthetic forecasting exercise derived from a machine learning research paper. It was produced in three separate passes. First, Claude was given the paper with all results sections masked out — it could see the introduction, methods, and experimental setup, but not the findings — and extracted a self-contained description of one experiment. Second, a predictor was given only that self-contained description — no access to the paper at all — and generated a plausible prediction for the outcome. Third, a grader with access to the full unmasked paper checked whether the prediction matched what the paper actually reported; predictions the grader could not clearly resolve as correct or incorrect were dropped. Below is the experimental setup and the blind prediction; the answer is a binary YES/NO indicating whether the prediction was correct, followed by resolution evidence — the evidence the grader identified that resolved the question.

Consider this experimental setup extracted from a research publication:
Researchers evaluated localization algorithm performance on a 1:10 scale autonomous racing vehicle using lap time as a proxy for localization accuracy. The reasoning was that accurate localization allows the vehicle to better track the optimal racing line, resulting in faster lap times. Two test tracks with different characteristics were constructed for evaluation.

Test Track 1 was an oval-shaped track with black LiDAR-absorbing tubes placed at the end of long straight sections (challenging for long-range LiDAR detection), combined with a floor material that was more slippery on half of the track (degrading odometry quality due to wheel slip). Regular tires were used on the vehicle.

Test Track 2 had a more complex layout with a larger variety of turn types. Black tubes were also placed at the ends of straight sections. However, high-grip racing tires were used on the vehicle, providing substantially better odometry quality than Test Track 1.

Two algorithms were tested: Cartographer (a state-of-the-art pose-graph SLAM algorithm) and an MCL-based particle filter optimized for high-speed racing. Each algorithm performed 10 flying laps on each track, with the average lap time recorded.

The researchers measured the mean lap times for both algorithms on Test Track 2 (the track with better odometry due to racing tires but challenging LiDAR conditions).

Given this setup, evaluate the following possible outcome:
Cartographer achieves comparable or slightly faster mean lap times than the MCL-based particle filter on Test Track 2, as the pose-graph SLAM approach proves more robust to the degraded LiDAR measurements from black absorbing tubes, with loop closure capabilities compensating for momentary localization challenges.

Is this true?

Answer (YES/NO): YES